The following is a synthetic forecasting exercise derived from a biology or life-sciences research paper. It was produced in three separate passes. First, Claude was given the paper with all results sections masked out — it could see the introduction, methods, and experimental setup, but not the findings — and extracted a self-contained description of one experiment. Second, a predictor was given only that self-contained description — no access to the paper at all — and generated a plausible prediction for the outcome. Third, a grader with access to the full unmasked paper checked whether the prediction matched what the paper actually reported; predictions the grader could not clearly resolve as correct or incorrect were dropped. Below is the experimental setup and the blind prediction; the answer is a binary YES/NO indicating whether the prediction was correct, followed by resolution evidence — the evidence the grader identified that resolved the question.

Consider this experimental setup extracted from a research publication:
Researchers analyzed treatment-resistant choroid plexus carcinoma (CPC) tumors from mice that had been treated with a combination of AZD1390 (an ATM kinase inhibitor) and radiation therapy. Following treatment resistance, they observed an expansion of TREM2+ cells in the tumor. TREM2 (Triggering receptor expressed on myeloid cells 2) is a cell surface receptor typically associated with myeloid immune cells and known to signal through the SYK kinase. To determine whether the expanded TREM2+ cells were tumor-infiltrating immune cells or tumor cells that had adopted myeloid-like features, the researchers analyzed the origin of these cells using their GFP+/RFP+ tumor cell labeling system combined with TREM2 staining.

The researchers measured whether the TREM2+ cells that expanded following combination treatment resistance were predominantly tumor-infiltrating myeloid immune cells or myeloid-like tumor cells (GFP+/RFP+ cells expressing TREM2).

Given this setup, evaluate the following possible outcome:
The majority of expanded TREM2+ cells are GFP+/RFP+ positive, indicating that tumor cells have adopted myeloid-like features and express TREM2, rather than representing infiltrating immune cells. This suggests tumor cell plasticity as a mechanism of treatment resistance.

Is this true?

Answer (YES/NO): YES